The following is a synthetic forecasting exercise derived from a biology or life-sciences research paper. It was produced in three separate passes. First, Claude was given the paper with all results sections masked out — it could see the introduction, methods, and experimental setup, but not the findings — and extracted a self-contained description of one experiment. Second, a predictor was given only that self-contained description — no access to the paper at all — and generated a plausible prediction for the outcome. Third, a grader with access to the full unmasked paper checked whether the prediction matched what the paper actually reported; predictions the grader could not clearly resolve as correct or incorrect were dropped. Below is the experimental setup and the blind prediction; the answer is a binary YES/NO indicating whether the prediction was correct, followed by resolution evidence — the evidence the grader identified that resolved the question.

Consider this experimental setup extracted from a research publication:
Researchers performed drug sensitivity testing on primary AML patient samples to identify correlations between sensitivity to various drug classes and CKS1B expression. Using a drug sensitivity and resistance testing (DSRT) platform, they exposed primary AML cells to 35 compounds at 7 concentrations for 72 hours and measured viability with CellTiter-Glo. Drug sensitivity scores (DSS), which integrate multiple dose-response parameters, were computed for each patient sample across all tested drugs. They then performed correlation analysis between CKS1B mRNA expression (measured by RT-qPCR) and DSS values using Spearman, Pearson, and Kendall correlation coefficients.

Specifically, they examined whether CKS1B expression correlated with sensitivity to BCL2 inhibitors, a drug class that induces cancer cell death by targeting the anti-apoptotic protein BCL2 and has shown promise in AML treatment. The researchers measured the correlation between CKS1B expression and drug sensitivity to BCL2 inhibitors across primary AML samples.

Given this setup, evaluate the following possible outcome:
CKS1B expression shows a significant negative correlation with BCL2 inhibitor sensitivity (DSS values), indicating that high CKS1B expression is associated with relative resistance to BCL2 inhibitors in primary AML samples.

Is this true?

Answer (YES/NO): NO